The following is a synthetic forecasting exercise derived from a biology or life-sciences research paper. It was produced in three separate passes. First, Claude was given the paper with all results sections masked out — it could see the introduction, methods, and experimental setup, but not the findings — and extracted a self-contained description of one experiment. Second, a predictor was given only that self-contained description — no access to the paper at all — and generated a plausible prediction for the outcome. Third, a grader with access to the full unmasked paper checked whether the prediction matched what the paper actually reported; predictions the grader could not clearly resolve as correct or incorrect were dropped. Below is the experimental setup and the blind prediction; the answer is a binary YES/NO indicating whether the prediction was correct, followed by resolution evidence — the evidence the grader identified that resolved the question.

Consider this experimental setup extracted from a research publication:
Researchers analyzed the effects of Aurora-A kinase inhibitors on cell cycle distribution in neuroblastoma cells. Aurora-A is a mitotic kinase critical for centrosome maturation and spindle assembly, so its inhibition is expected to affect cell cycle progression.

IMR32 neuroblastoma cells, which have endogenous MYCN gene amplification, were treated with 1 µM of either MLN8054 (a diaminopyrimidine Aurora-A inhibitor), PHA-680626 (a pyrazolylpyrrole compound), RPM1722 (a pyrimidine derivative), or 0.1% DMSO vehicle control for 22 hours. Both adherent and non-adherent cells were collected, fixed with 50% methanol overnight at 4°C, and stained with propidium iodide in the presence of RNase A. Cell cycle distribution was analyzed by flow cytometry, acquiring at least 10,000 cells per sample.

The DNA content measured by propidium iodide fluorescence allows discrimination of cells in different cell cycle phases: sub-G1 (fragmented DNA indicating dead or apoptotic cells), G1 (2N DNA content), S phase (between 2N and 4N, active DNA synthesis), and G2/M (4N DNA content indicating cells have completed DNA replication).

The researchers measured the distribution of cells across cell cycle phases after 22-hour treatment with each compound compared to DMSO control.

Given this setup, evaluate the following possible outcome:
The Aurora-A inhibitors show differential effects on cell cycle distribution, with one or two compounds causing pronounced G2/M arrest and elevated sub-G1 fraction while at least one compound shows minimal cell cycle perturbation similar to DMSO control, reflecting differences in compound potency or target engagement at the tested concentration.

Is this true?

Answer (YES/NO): YES